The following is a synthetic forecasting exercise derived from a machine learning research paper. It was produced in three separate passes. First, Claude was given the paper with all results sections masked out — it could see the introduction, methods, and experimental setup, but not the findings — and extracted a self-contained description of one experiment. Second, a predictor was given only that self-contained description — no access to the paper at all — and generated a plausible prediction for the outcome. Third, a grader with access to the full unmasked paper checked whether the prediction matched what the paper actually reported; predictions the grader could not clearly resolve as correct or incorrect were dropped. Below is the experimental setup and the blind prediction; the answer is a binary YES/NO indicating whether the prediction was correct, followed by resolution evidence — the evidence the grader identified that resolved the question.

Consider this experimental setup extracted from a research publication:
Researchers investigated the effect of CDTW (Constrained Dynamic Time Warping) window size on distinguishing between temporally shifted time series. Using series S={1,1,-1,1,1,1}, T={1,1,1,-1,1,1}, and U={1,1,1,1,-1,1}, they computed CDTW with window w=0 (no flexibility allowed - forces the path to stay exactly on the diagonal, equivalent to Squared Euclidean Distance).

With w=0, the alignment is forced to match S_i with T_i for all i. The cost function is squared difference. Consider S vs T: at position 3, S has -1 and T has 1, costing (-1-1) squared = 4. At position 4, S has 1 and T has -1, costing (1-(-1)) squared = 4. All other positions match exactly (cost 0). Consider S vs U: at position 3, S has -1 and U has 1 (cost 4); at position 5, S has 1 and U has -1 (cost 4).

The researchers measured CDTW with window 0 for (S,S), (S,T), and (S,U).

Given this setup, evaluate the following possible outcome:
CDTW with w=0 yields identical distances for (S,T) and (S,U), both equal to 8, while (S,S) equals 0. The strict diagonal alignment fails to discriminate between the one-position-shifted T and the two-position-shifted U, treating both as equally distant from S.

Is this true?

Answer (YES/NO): YES